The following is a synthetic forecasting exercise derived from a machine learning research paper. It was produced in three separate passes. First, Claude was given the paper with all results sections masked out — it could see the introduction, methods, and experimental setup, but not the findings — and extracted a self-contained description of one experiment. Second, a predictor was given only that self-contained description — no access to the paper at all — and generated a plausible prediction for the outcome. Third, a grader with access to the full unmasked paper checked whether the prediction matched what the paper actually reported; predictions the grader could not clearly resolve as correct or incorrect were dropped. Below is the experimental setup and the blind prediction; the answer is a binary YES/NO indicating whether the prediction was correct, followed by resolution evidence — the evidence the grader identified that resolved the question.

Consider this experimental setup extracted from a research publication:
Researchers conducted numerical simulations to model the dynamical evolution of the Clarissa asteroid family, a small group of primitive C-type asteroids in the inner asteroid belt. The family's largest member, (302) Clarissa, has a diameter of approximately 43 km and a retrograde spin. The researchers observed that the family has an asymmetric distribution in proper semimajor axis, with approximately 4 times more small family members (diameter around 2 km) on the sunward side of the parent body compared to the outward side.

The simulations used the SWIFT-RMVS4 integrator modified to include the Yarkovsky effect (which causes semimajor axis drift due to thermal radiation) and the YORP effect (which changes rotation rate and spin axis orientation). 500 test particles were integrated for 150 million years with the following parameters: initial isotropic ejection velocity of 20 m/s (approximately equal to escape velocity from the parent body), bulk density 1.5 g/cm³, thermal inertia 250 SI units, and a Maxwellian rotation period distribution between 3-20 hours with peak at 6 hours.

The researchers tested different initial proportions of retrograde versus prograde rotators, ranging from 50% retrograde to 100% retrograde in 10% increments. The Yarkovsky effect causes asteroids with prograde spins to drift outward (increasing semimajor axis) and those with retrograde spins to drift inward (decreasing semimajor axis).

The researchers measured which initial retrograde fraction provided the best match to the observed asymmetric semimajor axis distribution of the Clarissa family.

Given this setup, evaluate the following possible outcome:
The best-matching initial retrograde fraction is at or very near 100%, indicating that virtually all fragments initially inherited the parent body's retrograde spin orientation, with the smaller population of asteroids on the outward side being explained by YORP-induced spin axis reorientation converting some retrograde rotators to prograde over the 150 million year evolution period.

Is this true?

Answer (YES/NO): NO